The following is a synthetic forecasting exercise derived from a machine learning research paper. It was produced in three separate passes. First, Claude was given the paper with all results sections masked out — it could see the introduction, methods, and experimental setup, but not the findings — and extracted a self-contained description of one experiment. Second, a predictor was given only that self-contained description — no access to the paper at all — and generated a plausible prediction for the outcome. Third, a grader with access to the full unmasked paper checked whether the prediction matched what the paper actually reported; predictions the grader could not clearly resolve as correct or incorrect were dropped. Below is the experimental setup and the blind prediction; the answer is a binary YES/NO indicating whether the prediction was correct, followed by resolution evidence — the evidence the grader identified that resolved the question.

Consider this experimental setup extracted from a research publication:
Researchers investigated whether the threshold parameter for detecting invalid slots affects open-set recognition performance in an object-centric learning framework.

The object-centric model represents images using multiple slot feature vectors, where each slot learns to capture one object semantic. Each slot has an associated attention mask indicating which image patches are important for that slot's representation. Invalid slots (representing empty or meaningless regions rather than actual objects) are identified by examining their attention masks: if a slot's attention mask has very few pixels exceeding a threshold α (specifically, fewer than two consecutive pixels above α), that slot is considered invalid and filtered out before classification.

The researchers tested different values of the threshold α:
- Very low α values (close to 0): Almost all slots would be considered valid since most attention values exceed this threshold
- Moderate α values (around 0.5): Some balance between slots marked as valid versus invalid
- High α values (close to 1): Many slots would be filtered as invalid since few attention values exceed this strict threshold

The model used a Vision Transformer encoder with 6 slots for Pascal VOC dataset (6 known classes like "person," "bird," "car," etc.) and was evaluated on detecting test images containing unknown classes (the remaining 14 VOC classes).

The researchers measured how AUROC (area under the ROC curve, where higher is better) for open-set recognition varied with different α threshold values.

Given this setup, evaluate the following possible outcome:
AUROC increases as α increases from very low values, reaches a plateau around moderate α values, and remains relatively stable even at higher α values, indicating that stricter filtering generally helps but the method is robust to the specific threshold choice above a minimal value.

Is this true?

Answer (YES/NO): NO